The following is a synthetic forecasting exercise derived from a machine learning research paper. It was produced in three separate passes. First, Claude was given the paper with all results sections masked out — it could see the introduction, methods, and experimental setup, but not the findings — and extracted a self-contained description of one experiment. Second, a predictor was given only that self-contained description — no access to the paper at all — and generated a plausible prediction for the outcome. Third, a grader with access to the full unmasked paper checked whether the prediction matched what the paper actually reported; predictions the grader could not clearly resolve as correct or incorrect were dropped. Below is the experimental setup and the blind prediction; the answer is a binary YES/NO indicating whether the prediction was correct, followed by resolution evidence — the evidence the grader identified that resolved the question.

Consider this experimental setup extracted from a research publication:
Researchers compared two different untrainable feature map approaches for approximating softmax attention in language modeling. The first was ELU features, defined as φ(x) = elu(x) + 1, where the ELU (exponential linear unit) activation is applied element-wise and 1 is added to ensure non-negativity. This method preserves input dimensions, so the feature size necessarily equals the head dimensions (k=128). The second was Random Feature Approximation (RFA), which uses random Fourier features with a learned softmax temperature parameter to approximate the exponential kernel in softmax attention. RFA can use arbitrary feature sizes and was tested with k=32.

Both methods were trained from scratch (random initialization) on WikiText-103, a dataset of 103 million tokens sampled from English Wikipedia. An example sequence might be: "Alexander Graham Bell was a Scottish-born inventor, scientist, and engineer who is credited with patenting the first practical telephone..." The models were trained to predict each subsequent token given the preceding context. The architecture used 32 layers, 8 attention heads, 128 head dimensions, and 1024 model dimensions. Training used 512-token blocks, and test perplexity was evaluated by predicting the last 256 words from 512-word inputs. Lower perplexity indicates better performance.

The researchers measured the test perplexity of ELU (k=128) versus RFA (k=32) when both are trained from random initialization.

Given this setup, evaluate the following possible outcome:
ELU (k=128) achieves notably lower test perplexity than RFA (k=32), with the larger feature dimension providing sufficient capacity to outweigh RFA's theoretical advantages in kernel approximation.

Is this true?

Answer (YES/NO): NO